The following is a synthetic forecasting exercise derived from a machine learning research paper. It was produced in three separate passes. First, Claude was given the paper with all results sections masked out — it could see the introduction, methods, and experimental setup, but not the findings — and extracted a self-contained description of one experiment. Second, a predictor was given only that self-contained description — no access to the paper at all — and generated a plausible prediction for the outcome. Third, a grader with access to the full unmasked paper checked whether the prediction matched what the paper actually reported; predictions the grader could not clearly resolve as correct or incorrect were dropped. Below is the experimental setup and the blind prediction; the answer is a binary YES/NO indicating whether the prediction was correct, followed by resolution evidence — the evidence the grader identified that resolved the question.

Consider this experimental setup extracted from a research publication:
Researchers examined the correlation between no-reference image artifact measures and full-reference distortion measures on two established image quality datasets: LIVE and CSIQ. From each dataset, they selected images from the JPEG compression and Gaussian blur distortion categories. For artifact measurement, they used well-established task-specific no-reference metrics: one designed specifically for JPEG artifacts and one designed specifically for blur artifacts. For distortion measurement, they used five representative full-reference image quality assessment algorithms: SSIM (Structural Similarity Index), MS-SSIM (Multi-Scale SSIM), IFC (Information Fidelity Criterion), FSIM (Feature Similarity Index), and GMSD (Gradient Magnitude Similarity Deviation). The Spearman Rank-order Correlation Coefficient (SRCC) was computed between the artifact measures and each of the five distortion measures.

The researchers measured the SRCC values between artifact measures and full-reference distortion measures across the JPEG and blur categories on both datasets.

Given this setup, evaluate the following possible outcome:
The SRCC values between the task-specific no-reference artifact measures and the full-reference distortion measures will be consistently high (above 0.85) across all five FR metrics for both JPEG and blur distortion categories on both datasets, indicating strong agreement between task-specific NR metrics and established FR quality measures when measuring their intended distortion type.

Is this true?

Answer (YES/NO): YES